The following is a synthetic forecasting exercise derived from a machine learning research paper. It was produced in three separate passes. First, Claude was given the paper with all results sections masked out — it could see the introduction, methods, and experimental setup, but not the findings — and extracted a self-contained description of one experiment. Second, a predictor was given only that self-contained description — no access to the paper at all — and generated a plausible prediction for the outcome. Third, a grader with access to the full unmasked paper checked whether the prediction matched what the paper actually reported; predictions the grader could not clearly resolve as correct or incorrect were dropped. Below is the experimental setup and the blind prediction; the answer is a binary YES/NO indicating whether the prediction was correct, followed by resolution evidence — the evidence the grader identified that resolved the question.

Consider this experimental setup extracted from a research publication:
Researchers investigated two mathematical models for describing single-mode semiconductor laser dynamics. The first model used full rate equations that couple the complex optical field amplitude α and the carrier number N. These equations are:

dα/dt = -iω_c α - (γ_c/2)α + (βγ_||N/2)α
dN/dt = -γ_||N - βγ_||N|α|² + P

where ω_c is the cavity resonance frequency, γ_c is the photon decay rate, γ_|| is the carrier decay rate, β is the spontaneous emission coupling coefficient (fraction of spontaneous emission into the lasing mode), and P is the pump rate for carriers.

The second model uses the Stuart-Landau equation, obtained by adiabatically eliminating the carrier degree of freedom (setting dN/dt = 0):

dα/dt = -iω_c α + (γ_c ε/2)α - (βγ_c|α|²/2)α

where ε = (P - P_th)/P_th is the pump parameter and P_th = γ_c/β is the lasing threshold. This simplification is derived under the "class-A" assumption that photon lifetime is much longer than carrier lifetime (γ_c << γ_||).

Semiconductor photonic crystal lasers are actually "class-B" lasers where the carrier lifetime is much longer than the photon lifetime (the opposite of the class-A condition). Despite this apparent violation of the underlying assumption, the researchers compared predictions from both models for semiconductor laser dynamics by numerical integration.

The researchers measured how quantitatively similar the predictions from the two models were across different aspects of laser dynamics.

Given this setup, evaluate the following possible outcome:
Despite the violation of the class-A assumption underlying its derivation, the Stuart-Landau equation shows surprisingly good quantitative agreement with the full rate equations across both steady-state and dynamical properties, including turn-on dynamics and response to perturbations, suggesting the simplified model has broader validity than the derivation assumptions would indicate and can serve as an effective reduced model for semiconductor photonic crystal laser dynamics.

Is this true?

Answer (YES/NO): NO